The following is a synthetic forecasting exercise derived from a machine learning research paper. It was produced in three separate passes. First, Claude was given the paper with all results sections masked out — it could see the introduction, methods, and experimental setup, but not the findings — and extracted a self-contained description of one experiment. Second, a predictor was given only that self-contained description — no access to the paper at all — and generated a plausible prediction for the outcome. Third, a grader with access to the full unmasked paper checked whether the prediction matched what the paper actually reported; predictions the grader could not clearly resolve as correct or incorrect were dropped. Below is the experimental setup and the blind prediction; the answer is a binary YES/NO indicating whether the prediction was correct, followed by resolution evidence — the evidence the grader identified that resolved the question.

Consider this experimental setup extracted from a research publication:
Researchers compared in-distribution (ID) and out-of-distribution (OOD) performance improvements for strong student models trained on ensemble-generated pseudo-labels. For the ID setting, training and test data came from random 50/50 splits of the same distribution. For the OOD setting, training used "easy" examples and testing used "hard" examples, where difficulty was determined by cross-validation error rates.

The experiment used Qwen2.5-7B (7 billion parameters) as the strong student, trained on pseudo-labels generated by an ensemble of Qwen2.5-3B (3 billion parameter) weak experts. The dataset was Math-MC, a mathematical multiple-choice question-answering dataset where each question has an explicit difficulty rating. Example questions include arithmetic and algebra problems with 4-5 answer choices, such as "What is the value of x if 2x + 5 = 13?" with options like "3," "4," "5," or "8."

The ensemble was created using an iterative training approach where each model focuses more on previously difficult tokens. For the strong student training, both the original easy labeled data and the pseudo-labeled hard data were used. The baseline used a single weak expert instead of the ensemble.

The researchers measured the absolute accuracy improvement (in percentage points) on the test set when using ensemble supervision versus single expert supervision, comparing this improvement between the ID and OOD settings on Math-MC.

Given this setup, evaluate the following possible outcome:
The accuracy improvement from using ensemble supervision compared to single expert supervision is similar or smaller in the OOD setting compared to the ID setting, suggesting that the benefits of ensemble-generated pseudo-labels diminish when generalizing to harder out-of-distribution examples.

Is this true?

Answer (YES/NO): NO